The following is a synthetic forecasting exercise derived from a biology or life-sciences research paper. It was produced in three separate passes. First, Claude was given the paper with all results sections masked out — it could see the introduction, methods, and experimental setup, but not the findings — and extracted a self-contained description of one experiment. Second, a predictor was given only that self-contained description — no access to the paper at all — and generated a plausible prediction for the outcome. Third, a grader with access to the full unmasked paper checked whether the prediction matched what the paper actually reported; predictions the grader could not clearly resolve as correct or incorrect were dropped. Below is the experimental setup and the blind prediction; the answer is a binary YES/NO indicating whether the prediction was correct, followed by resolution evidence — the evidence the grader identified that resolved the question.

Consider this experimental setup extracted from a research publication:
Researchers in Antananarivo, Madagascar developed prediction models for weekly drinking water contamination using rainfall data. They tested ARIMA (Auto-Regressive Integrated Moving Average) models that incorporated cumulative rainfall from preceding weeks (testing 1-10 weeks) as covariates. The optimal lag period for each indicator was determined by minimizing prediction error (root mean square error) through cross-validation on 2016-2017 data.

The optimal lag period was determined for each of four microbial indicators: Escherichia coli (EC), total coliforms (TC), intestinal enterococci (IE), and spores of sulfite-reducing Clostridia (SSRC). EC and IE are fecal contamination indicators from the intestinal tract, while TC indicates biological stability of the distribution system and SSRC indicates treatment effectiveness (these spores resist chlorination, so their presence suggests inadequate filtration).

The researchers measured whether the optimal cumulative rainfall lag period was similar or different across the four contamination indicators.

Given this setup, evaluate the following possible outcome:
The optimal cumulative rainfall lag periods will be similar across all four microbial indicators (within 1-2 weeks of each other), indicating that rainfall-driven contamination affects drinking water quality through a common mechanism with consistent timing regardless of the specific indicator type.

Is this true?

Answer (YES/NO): NO